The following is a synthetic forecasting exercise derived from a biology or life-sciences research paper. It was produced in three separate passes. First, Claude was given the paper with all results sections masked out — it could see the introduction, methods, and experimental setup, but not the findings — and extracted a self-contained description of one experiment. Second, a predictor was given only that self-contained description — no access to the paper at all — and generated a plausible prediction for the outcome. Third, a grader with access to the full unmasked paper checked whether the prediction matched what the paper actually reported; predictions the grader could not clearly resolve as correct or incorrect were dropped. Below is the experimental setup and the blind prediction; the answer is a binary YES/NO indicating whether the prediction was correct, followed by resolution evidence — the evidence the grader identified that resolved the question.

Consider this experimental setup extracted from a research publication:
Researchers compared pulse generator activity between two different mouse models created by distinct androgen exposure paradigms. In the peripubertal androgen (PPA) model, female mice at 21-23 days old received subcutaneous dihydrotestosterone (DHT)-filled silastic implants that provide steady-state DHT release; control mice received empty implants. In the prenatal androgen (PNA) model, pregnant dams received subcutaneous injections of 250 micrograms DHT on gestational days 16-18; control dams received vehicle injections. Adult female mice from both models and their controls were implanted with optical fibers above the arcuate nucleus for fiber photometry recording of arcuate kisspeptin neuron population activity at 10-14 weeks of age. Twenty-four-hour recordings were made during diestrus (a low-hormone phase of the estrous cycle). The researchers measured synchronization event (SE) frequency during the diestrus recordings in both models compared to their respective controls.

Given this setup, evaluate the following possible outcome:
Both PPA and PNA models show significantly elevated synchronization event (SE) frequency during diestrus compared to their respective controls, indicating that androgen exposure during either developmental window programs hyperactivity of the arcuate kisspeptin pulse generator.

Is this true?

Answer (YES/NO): NO